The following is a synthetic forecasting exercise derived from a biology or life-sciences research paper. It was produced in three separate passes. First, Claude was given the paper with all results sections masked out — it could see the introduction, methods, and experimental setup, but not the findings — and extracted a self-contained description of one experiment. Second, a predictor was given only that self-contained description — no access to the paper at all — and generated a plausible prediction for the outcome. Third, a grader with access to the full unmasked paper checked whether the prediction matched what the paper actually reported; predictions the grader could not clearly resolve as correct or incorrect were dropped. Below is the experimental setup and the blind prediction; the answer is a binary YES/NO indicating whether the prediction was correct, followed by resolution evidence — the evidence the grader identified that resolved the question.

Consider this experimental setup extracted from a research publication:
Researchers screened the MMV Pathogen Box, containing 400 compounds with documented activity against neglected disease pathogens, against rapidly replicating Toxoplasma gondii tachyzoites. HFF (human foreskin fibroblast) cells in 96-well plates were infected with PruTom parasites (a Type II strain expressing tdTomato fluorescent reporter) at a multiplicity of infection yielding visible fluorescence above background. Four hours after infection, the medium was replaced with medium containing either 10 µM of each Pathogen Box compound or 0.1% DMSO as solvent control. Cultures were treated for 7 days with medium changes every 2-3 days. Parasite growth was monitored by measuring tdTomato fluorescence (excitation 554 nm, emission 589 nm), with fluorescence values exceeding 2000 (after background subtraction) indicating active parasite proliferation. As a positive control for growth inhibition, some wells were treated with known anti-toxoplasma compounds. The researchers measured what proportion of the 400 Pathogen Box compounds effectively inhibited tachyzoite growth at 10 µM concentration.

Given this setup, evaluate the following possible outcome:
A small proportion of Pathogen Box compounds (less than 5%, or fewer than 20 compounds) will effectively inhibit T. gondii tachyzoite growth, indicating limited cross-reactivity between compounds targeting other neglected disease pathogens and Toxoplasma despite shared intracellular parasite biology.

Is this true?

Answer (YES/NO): NO